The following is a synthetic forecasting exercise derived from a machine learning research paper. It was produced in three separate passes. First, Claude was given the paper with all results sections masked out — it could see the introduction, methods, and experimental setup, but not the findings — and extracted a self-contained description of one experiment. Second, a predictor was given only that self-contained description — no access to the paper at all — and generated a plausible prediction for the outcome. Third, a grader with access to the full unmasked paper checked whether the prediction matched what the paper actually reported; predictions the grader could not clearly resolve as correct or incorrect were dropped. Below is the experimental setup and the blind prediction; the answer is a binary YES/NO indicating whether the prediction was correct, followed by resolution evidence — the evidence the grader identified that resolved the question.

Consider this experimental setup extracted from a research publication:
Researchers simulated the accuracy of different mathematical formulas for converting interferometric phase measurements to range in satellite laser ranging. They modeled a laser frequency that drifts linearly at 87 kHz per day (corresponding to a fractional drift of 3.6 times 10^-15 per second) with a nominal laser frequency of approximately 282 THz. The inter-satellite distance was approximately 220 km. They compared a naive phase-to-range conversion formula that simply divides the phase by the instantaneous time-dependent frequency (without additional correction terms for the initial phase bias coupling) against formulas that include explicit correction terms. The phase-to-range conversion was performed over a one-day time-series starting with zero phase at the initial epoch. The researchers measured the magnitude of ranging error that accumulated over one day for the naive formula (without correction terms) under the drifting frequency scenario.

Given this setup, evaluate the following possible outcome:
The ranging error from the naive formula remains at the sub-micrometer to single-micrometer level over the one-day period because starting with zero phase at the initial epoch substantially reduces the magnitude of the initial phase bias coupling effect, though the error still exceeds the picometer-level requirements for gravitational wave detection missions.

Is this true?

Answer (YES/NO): NO